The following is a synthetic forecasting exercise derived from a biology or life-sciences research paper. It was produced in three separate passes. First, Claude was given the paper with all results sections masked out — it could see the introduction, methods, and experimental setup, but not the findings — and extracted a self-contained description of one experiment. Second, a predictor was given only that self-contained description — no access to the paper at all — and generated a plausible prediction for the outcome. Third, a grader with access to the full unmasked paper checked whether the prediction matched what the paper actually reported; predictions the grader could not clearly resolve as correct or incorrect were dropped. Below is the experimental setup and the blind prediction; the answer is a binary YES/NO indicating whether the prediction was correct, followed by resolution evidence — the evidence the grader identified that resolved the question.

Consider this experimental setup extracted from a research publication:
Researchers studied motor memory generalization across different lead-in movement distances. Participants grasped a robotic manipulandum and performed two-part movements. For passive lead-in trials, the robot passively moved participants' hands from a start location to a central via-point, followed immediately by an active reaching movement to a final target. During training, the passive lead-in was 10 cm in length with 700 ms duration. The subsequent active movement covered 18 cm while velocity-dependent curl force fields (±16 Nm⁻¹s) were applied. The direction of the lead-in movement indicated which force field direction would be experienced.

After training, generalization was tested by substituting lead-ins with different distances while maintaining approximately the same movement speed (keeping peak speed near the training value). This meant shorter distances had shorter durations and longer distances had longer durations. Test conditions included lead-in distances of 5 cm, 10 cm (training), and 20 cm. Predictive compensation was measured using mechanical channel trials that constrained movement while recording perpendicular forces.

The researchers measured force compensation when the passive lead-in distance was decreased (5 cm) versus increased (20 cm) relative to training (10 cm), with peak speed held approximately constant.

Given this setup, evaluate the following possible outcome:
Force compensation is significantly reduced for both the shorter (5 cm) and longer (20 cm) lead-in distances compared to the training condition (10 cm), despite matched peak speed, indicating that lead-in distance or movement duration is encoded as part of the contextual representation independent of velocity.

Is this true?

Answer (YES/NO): YES